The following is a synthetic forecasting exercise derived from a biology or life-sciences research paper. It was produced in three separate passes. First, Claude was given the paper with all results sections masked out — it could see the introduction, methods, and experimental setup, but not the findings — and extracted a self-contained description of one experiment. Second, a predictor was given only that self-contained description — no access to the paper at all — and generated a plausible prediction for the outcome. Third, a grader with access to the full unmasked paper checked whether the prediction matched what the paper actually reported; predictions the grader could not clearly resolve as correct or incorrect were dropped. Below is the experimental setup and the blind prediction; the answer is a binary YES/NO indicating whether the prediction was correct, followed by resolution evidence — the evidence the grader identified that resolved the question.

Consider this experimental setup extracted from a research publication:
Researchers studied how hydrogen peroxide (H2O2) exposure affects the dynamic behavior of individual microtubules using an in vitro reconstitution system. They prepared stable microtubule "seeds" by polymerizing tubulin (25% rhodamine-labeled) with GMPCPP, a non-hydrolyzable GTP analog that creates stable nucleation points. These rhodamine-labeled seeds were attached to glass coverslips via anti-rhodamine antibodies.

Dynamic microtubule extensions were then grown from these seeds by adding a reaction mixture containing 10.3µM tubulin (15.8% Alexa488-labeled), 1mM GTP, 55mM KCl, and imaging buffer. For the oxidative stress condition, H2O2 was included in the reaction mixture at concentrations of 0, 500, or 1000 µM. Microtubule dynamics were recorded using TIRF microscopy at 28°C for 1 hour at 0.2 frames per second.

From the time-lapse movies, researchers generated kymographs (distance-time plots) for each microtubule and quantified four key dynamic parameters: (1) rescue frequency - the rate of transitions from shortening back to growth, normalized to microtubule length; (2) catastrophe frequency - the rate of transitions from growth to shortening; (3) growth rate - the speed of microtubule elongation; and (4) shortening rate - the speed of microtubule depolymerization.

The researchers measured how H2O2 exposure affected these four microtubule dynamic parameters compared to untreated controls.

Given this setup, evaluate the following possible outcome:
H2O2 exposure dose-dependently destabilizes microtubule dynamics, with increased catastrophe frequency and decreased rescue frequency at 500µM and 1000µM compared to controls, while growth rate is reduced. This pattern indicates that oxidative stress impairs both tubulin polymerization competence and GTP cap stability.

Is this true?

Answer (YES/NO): NO